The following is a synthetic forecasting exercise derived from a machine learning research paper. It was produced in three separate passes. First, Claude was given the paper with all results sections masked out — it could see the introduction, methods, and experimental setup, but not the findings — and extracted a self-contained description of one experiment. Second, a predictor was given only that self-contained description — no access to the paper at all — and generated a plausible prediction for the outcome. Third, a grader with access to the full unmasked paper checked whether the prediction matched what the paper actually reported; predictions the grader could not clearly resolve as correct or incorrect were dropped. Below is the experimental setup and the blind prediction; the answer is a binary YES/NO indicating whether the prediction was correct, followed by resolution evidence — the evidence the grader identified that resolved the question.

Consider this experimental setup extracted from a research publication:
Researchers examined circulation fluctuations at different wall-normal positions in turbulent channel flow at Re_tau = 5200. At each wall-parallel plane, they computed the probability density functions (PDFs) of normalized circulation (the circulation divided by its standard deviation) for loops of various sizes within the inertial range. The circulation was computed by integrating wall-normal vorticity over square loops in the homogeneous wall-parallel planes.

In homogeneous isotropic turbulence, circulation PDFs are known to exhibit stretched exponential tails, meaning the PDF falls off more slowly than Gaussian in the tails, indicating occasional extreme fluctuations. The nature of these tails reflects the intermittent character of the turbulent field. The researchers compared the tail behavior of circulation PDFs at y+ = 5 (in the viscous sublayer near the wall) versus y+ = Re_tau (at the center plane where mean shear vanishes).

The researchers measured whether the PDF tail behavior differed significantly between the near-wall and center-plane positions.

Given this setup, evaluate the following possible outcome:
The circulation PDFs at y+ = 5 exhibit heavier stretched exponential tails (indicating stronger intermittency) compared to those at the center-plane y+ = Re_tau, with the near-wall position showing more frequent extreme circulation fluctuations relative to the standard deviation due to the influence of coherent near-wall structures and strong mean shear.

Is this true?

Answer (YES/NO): NO